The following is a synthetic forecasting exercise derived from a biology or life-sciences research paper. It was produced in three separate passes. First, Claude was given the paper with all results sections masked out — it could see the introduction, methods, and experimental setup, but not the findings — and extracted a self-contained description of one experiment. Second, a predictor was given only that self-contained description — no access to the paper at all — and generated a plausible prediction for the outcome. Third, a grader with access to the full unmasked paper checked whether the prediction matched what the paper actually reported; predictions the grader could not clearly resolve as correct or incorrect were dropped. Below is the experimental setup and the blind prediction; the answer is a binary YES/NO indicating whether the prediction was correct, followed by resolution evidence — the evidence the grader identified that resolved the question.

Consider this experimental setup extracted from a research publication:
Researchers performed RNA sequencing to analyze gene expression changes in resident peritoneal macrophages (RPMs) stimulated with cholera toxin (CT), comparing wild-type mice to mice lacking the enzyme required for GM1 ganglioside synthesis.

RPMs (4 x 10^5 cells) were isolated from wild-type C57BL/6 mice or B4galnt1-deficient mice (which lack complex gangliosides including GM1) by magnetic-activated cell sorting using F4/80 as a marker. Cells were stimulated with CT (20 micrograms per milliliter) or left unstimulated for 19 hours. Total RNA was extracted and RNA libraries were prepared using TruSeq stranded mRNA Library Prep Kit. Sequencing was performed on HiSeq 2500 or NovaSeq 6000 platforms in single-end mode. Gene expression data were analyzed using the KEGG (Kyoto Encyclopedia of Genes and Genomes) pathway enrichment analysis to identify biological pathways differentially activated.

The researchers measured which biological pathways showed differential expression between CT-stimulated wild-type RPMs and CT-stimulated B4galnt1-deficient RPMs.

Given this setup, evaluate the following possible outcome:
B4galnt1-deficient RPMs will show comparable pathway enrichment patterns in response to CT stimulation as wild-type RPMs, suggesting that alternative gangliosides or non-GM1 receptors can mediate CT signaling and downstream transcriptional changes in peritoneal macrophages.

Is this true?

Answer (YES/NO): NO